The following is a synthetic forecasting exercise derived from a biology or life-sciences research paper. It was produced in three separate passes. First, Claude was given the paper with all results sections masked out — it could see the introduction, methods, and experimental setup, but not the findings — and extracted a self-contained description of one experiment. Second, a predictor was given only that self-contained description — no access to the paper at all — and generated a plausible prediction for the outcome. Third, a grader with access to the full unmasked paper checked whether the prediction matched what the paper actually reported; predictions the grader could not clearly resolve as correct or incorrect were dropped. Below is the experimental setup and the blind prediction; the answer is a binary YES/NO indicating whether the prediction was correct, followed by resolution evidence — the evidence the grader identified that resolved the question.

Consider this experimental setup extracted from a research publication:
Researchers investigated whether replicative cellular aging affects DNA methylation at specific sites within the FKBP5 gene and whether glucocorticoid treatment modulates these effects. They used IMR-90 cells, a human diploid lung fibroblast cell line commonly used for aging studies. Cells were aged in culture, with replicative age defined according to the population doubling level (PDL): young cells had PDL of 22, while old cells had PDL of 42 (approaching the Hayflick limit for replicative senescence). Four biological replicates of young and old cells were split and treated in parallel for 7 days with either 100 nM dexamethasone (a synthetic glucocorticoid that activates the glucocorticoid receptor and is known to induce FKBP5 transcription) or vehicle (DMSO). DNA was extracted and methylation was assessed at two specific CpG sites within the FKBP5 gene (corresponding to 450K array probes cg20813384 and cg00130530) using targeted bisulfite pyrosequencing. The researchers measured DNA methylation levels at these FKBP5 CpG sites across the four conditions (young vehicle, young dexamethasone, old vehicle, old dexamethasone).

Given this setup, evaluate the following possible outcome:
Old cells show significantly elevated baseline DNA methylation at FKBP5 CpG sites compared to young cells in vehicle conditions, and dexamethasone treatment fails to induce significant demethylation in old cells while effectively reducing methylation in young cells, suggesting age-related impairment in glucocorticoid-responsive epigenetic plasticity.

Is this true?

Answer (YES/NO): NO